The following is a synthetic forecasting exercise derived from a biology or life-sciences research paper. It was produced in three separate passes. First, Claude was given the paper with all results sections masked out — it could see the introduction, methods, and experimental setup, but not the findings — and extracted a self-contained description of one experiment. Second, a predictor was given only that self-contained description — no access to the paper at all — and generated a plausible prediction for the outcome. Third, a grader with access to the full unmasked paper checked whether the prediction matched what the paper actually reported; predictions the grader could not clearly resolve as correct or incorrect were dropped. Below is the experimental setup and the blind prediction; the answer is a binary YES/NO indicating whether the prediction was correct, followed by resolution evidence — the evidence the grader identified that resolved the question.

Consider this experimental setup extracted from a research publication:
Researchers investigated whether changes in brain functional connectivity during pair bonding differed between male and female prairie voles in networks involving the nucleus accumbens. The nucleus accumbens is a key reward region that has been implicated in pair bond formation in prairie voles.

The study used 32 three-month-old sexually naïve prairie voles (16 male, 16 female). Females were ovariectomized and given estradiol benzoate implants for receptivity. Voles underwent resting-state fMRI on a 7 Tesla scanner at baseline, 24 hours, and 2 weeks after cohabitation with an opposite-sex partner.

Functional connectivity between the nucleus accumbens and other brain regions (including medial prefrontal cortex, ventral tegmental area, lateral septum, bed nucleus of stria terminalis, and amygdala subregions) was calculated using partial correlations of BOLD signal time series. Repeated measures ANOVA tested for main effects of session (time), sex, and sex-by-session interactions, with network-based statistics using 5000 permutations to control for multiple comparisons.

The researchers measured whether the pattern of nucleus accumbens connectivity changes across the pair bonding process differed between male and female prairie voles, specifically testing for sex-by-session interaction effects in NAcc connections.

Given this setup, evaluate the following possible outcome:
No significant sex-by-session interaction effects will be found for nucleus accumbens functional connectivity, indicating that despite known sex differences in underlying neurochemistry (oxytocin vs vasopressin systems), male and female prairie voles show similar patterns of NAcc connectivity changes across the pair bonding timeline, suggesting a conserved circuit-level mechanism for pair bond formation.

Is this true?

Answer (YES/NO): YES